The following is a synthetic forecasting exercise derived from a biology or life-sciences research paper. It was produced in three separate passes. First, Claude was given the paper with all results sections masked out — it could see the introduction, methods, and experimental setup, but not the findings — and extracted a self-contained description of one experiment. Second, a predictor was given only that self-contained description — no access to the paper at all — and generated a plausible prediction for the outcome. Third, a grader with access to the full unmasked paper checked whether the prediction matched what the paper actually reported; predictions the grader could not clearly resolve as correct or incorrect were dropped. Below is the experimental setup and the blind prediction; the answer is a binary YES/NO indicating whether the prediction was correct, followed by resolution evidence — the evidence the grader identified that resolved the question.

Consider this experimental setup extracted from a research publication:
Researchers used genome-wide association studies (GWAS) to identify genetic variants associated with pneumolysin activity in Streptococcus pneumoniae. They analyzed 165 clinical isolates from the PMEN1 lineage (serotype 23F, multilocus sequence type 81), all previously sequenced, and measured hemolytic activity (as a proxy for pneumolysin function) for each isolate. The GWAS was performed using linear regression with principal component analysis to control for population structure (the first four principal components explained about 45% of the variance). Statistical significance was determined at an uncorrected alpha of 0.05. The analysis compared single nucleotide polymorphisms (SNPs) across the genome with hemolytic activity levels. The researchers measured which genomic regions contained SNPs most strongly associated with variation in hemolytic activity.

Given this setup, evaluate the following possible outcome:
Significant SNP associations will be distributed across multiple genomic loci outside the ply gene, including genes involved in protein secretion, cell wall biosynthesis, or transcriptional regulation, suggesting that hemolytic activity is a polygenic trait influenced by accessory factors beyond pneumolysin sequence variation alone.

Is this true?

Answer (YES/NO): YES